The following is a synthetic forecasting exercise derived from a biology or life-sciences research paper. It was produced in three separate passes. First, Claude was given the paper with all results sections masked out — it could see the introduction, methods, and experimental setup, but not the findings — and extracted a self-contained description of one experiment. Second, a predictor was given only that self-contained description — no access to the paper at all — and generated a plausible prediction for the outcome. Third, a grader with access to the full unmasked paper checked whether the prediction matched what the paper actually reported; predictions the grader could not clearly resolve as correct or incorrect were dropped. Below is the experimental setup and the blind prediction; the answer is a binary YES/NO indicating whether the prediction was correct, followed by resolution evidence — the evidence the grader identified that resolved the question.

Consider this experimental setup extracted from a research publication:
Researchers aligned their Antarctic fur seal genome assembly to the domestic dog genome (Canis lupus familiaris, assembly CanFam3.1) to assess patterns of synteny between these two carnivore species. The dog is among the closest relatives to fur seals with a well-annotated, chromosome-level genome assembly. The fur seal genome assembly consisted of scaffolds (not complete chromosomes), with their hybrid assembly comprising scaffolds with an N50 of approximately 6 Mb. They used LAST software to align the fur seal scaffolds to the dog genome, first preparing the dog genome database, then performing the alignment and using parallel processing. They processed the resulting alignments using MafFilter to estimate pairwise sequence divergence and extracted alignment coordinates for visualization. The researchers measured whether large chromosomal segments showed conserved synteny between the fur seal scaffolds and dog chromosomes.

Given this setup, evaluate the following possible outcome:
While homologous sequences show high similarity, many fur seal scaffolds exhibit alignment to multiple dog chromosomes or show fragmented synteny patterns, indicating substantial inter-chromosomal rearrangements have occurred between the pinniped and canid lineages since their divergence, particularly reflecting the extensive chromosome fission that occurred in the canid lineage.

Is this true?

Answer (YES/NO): NO